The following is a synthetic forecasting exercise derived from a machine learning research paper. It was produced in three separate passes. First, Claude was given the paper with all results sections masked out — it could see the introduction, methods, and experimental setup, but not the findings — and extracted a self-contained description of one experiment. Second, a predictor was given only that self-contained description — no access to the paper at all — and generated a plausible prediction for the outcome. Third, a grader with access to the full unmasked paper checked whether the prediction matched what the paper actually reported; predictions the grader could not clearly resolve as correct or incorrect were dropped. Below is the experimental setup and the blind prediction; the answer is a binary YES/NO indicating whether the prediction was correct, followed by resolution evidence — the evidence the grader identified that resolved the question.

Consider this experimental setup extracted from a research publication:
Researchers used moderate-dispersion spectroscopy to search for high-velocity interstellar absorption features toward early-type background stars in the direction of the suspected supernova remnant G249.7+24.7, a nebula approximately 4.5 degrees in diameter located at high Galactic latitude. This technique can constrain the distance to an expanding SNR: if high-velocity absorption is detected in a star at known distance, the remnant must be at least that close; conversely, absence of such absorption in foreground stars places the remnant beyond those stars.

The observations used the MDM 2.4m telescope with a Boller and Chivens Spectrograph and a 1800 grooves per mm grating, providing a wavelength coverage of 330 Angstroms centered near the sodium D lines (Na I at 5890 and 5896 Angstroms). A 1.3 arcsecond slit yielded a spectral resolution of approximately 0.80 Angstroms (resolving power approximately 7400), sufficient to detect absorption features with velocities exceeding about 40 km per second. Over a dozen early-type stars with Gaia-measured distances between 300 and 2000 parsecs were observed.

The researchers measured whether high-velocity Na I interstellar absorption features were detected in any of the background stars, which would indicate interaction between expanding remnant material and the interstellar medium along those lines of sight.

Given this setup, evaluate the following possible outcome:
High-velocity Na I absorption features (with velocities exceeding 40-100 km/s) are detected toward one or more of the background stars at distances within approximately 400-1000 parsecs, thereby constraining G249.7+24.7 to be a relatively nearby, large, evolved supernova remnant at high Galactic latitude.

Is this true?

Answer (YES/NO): YES